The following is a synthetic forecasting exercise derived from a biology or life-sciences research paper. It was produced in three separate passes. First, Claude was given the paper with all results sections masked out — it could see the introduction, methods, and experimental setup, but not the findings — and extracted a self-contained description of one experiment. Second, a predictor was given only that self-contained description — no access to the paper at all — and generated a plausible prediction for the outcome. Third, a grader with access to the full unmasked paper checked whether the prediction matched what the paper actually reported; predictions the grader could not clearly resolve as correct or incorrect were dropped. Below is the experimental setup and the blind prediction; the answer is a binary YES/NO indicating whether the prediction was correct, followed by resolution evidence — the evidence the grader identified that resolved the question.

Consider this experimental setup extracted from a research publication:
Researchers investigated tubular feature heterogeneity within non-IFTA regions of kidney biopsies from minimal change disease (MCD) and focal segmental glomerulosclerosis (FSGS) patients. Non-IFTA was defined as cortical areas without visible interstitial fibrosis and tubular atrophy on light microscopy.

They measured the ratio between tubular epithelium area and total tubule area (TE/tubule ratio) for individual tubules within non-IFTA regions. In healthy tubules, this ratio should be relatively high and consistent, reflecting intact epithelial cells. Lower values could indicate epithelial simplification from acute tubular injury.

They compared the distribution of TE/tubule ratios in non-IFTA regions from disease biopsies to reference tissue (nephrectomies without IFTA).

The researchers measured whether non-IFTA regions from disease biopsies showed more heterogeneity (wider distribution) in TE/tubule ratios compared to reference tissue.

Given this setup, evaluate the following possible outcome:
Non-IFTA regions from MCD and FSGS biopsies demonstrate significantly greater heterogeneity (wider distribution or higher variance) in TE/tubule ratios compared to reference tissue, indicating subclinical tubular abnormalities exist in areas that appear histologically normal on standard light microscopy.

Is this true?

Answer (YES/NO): NO